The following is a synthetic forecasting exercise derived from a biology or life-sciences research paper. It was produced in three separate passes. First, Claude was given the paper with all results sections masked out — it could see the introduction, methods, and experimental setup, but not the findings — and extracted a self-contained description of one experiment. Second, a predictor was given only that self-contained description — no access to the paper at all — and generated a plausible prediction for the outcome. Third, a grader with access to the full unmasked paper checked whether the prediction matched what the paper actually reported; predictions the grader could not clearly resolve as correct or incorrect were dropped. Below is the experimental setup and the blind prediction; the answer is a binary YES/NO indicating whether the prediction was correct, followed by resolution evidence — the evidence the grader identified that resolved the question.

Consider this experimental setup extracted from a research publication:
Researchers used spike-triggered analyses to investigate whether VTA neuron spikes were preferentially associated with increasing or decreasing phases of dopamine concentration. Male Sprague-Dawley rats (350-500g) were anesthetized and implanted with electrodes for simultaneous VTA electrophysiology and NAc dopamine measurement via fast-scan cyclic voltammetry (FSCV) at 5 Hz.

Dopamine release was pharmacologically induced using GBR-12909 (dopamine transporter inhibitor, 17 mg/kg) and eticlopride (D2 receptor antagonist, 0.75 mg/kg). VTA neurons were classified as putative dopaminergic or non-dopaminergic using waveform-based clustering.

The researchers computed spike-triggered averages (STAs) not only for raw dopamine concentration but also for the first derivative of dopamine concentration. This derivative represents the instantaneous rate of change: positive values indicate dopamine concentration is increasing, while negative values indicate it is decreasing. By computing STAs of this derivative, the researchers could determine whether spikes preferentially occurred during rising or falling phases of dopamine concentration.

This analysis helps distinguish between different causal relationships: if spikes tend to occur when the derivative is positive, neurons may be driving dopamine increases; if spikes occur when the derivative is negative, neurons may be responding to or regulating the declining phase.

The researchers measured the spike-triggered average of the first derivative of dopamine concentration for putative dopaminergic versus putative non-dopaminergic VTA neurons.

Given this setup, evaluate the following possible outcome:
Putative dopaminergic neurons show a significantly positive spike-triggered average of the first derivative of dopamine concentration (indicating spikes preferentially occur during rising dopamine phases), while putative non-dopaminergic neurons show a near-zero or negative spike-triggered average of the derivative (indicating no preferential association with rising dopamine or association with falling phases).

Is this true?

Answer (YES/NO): NO